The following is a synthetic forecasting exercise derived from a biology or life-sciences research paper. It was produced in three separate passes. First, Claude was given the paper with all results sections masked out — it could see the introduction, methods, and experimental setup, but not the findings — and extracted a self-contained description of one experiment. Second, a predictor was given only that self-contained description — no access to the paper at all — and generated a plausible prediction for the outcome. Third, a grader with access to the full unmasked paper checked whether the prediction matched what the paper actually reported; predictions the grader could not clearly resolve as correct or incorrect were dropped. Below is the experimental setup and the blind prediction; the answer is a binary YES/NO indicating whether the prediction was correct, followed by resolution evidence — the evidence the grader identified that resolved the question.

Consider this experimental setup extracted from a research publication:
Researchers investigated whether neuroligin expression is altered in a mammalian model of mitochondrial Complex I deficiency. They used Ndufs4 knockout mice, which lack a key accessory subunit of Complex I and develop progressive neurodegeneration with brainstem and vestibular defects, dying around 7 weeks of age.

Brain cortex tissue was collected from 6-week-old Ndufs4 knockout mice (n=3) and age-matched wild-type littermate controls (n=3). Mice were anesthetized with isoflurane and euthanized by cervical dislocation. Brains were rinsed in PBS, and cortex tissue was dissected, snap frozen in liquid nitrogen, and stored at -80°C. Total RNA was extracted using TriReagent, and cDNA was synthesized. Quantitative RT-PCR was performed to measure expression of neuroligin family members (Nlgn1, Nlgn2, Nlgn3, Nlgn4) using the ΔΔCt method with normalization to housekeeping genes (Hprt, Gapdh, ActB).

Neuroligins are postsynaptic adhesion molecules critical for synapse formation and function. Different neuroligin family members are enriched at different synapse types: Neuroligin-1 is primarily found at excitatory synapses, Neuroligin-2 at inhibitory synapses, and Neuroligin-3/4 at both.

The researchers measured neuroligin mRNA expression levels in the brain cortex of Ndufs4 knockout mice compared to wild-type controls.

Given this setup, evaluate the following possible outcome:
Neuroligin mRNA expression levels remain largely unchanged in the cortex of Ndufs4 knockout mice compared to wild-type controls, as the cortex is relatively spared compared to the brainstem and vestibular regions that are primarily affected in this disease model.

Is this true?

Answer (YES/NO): NO